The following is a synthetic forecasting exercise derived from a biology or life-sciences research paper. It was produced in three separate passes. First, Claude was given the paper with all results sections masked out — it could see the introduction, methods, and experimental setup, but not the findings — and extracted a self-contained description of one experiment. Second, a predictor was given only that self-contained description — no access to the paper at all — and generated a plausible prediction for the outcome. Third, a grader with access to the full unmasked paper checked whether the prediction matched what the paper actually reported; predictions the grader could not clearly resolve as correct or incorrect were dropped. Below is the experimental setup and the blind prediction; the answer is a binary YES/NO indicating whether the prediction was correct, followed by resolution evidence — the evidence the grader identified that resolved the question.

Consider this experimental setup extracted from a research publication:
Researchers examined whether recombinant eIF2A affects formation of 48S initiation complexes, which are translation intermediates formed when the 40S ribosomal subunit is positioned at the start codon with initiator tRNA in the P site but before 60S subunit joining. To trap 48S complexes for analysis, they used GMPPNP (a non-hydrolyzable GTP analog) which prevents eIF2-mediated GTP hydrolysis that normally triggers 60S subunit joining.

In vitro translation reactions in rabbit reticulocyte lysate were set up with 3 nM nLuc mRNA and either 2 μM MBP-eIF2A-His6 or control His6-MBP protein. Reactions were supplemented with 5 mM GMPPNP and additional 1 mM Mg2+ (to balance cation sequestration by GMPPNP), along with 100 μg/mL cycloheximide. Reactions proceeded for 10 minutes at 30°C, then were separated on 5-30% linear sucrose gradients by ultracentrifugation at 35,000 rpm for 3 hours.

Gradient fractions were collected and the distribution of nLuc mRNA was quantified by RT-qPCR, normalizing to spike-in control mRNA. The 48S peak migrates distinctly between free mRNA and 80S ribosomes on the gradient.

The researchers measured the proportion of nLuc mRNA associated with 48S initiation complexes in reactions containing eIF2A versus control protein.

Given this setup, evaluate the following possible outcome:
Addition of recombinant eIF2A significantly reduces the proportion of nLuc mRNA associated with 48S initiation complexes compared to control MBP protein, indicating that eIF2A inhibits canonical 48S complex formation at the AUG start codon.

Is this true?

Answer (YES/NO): YES